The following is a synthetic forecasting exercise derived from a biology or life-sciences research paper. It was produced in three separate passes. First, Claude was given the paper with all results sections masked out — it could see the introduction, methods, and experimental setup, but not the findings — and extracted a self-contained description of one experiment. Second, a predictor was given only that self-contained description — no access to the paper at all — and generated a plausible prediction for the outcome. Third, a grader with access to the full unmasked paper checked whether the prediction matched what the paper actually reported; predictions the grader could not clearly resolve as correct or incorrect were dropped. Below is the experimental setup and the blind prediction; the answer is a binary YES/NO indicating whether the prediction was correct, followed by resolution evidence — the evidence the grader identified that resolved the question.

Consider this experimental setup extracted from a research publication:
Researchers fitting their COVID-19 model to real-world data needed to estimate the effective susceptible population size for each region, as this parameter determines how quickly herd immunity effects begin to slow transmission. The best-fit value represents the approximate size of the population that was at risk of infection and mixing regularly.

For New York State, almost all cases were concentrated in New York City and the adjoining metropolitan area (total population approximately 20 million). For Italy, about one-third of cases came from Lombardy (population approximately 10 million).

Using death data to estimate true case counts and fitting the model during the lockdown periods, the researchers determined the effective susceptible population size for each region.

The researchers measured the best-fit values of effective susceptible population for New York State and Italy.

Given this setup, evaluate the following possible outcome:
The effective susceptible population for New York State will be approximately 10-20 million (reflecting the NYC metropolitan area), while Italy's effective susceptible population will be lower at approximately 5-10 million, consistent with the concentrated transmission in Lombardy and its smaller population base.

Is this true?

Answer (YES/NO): NO